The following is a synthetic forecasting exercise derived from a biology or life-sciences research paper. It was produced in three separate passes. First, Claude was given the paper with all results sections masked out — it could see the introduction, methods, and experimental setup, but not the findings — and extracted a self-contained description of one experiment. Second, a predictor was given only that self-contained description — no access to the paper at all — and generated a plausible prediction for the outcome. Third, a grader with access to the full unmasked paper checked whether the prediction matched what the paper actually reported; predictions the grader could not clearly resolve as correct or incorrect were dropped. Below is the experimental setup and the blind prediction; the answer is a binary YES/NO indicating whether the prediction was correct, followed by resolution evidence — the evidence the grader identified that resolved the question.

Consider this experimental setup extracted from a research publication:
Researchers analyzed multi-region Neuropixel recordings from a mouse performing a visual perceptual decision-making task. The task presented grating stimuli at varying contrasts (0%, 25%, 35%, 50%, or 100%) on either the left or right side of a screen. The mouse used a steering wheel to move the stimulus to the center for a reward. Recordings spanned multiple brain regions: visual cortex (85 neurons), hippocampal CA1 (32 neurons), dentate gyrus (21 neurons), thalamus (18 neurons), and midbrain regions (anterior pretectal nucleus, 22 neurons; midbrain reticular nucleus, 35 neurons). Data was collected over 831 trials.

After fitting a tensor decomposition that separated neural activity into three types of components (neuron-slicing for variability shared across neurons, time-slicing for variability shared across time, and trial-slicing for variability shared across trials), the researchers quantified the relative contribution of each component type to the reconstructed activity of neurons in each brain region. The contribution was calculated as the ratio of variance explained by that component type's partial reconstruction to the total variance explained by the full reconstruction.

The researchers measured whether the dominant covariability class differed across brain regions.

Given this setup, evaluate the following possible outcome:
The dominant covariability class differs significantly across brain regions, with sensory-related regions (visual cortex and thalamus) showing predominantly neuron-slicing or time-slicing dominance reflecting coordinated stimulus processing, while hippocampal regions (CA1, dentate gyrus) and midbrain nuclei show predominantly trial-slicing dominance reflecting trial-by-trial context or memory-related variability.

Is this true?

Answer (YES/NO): NO